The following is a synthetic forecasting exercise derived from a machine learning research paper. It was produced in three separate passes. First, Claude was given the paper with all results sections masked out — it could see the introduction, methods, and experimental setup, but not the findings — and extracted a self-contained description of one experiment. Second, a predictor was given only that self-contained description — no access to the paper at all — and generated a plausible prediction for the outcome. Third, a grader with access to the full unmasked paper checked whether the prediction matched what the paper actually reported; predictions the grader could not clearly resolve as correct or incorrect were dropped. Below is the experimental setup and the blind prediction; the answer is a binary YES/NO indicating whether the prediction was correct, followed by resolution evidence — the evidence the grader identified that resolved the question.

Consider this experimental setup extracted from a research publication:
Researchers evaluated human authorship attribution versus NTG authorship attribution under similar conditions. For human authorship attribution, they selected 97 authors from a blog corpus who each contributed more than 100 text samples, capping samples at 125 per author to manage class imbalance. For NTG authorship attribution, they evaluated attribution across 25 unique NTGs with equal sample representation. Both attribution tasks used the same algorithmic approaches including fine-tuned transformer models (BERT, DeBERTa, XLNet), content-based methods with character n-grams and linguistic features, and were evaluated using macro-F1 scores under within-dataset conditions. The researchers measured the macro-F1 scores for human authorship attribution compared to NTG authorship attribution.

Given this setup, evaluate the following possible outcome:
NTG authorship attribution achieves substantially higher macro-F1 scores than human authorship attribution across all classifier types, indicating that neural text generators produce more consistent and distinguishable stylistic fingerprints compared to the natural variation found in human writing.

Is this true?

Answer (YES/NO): NO